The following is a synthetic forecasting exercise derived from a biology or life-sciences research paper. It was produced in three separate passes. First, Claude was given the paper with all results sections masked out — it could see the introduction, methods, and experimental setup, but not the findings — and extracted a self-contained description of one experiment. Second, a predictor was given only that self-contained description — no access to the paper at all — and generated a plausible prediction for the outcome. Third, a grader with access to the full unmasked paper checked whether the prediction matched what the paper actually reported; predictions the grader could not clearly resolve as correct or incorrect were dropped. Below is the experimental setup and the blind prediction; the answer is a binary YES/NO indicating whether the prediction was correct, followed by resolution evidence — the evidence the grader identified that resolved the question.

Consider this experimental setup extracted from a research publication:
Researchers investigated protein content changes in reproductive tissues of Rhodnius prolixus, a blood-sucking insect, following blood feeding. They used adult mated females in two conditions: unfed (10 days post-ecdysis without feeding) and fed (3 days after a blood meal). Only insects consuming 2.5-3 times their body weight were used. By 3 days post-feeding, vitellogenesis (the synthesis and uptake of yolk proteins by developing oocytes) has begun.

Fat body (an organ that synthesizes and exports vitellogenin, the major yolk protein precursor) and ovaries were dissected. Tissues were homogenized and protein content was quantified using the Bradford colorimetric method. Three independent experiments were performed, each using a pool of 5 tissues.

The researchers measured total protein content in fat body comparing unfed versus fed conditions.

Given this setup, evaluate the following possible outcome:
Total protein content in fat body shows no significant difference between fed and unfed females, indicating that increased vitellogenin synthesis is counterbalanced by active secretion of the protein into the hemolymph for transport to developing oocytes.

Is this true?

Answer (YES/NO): NO